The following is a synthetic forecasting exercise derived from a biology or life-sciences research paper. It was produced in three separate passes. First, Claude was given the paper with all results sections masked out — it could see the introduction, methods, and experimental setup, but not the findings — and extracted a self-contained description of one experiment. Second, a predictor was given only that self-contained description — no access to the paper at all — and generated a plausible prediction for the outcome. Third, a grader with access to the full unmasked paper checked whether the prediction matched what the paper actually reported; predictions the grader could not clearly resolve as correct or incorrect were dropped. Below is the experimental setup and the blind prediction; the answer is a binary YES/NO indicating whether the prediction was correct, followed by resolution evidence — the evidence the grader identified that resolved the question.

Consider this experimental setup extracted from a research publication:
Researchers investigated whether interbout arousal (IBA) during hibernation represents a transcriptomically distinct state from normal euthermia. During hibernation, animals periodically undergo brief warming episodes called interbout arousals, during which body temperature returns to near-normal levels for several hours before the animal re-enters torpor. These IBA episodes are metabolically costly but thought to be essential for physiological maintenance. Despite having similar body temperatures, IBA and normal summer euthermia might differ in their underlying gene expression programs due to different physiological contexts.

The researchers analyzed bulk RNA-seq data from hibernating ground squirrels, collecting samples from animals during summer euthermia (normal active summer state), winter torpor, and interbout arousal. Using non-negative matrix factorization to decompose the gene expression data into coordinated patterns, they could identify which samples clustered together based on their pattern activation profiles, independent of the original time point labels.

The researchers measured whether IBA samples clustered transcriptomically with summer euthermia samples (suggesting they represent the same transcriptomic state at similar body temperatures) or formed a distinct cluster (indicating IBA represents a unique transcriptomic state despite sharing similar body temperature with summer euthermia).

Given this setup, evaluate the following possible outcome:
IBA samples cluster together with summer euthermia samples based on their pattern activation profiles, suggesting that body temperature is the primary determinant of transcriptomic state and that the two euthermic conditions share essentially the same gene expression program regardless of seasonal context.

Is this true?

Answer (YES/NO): NO